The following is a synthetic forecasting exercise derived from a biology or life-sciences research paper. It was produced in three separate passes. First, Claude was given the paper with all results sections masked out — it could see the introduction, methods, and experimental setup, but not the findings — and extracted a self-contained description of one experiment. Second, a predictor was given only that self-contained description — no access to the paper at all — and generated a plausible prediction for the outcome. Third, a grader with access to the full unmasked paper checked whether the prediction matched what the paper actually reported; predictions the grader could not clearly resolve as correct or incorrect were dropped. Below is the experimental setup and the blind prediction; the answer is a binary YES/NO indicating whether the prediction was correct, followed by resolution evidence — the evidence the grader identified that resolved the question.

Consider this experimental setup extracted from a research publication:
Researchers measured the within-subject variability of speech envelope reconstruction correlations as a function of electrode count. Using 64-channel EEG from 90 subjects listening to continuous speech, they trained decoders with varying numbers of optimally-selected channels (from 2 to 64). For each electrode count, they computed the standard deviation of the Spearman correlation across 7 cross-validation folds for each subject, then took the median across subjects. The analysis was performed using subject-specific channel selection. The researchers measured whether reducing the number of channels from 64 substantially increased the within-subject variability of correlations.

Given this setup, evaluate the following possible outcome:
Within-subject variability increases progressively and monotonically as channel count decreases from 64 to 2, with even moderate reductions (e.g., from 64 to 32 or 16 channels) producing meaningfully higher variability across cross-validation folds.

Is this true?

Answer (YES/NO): NO